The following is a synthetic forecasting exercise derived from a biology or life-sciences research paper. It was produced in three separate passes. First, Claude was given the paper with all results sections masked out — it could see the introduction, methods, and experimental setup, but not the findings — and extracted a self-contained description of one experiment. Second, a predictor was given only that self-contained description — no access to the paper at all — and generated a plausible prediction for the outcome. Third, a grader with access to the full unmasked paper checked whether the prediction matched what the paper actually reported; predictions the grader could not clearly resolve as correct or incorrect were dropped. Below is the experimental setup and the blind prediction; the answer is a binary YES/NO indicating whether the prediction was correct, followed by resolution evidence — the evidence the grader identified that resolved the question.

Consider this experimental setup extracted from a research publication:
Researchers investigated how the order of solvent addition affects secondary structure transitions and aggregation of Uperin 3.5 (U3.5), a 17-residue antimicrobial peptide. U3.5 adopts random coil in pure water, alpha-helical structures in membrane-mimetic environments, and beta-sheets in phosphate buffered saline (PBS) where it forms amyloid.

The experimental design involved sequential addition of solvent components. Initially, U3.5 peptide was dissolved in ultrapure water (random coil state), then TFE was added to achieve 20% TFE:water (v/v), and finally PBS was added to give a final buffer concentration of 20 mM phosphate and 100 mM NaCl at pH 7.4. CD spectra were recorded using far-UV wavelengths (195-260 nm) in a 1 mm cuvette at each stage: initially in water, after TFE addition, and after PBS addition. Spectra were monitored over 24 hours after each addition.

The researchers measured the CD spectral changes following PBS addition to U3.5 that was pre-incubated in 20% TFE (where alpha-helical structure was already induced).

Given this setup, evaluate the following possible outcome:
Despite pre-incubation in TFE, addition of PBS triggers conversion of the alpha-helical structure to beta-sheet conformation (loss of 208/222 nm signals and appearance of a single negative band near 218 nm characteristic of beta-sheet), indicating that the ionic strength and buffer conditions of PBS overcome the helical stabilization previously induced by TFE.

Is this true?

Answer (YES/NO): NO